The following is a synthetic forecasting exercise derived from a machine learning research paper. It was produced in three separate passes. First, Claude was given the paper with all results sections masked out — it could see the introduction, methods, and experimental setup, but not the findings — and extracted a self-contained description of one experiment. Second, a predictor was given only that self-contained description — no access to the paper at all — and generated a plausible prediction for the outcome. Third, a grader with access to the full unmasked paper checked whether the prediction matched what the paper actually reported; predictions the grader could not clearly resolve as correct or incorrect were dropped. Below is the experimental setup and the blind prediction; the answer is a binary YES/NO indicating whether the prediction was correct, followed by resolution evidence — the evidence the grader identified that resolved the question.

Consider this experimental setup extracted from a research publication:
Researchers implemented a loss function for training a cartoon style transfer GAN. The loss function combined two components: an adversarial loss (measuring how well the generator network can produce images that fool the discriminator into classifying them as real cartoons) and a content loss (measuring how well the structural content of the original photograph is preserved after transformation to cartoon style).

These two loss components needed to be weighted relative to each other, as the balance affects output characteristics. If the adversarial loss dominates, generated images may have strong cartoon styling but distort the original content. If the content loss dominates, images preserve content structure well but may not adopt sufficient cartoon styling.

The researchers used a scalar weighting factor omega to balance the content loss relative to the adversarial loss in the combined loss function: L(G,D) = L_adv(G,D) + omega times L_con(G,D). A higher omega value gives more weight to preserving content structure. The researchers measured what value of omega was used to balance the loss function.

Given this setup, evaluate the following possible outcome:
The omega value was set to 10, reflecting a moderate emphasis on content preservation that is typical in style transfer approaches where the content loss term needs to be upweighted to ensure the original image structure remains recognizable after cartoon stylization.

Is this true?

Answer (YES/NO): YES